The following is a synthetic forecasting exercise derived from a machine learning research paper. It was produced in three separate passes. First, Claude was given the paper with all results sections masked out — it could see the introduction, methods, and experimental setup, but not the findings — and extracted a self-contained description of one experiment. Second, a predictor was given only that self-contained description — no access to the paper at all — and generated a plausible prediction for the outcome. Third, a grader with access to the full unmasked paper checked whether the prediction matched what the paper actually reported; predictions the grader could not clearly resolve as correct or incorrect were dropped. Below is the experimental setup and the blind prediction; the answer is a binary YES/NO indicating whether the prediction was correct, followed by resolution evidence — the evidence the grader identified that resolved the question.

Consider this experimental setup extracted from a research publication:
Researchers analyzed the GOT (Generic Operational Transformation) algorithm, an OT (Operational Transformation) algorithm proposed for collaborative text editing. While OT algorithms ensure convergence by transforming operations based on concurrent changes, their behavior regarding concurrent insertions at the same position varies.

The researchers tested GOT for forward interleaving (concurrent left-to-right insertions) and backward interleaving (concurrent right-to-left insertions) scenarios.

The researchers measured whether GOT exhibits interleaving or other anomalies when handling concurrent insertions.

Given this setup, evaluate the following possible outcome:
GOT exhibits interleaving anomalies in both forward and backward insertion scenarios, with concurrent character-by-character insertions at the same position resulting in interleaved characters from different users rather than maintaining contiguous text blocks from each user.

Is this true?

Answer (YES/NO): NO